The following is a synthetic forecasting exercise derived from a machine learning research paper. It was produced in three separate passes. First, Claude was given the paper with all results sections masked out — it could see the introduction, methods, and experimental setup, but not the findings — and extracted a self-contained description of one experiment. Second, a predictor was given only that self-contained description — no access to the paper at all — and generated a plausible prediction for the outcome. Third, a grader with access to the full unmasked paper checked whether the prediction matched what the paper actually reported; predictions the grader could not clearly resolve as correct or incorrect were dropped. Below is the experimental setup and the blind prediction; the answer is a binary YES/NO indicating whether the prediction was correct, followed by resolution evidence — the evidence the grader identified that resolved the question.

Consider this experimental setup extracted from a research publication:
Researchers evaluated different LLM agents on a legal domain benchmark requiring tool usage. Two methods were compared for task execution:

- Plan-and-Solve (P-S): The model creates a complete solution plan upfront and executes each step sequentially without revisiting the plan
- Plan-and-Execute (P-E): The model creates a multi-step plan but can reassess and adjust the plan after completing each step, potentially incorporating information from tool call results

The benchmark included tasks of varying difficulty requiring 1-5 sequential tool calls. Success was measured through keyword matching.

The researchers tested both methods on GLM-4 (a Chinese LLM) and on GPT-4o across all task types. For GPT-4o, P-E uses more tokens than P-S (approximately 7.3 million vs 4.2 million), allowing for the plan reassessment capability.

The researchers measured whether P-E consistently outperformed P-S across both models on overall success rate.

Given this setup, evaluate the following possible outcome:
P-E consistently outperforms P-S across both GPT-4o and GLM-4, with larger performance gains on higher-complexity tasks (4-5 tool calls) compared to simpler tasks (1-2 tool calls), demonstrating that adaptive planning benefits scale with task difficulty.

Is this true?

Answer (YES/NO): NO